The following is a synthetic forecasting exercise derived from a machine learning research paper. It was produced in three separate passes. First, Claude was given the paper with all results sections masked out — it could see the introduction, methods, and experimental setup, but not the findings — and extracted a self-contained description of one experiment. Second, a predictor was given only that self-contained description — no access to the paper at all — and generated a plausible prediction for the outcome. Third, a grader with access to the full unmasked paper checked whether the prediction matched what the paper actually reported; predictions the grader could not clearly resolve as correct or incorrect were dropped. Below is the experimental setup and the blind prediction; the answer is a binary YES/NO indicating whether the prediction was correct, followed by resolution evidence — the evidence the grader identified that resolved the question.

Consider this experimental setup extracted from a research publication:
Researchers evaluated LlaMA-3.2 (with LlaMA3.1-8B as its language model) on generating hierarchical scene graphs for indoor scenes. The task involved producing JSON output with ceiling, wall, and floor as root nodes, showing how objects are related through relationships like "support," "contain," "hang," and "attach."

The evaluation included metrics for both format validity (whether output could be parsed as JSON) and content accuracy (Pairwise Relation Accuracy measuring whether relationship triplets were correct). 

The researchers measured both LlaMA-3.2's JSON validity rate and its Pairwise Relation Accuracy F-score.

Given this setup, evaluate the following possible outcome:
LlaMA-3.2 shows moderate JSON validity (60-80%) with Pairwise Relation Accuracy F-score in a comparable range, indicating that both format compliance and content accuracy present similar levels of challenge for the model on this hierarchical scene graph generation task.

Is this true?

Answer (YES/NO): NO